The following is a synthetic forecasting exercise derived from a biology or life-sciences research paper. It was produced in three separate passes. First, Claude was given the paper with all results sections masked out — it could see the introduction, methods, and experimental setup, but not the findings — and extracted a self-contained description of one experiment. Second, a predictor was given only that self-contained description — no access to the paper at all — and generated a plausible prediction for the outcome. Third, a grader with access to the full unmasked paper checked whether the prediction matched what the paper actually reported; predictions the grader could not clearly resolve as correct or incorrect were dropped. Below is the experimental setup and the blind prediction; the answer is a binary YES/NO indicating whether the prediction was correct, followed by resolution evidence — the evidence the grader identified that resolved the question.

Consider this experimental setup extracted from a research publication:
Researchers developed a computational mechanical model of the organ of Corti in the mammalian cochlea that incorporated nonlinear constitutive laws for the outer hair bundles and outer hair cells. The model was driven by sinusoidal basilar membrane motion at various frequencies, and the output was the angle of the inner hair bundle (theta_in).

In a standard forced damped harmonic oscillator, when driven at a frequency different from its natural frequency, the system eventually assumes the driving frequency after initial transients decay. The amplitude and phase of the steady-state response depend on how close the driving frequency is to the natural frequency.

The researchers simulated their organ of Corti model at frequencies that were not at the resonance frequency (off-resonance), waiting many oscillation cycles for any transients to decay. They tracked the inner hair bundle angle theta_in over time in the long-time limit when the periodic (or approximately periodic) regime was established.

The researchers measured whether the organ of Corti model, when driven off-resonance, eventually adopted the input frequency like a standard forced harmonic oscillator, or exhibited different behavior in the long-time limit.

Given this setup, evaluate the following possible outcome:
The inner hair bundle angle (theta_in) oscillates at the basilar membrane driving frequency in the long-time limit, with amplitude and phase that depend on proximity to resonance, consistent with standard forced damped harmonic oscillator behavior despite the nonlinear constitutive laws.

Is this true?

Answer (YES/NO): NO